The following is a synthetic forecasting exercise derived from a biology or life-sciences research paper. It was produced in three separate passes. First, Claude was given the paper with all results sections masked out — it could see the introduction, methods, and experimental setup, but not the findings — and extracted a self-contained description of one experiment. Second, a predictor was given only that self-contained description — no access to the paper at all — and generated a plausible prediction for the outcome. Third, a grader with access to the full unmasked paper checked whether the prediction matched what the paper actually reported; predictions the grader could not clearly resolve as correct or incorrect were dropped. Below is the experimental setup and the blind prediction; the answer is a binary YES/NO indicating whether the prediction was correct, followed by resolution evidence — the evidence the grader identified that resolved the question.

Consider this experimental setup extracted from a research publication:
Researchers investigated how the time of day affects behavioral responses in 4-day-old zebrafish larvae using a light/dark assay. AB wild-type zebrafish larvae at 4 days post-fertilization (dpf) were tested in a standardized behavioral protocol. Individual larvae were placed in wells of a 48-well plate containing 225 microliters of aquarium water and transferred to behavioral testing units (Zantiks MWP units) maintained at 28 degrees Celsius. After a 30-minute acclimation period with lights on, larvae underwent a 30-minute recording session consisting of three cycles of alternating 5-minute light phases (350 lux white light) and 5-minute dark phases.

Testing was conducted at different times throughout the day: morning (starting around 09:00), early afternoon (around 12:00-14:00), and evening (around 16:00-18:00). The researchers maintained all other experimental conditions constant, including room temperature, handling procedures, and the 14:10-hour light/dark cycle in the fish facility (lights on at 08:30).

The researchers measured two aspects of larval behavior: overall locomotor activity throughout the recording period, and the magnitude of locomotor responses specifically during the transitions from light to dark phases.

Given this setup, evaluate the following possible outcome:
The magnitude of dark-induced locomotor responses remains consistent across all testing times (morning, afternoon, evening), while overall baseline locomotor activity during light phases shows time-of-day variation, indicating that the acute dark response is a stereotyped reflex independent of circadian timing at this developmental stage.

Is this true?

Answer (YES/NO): NO